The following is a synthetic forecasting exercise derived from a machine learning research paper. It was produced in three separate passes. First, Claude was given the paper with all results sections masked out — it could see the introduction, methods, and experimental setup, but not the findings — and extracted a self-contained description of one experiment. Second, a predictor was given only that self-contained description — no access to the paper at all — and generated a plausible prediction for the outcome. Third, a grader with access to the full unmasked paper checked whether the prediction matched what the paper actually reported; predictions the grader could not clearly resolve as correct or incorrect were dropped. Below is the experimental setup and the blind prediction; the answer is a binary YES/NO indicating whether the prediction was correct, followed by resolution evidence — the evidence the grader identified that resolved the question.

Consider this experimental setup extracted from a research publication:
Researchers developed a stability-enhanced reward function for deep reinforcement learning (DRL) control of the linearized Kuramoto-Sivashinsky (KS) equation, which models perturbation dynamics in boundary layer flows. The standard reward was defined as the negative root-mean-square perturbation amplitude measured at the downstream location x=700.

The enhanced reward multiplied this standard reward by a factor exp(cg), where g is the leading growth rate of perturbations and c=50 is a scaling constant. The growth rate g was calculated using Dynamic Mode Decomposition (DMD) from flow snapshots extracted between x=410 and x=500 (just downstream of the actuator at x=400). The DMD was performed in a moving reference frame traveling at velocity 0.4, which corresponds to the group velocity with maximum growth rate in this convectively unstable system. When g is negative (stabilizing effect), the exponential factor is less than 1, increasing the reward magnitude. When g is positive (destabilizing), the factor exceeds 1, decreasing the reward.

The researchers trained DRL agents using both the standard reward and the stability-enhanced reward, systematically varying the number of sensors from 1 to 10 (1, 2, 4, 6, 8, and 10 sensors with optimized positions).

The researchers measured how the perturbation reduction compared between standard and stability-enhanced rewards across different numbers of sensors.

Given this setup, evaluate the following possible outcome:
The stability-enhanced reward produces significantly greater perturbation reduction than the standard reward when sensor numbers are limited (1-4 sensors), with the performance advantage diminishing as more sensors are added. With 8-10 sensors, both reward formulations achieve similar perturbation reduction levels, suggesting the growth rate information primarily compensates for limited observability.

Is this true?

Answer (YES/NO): NO